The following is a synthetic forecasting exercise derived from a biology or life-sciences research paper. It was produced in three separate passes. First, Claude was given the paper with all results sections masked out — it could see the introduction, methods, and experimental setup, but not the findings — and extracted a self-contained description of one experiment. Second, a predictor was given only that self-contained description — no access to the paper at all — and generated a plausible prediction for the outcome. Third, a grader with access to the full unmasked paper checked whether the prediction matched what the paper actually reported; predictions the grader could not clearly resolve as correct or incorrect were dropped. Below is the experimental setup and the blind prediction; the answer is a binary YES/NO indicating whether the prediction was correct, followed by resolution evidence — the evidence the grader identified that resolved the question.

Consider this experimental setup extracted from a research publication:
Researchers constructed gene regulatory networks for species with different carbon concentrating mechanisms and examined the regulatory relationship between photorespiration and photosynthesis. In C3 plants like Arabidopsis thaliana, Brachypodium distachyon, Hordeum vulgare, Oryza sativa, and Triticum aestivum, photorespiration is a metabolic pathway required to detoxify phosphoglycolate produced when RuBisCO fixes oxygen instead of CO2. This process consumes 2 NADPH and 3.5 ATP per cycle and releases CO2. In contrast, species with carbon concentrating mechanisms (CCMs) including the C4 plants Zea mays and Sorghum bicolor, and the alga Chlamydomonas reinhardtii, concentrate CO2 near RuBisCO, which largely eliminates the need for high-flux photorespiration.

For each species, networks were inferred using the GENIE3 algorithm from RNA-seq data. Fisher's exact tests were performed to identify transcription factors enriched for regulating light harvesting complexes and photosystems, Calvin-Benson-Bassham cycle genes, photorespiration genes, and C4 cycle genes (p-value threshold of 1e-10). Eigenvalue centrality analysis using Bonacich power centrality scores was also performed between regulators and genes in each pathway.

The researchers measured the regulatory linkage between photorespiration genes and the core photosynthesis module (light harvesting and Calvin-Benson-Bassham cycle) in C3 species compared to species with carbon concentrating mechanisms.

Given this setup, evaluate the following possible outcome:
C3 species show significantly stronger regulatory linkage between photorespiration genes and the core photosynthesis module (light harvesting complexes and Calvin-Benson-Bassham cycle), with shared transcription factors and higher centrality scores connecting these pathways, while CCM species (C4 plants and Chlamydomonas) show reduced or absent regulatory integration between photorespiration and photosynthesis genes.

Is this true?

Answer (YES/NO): YES